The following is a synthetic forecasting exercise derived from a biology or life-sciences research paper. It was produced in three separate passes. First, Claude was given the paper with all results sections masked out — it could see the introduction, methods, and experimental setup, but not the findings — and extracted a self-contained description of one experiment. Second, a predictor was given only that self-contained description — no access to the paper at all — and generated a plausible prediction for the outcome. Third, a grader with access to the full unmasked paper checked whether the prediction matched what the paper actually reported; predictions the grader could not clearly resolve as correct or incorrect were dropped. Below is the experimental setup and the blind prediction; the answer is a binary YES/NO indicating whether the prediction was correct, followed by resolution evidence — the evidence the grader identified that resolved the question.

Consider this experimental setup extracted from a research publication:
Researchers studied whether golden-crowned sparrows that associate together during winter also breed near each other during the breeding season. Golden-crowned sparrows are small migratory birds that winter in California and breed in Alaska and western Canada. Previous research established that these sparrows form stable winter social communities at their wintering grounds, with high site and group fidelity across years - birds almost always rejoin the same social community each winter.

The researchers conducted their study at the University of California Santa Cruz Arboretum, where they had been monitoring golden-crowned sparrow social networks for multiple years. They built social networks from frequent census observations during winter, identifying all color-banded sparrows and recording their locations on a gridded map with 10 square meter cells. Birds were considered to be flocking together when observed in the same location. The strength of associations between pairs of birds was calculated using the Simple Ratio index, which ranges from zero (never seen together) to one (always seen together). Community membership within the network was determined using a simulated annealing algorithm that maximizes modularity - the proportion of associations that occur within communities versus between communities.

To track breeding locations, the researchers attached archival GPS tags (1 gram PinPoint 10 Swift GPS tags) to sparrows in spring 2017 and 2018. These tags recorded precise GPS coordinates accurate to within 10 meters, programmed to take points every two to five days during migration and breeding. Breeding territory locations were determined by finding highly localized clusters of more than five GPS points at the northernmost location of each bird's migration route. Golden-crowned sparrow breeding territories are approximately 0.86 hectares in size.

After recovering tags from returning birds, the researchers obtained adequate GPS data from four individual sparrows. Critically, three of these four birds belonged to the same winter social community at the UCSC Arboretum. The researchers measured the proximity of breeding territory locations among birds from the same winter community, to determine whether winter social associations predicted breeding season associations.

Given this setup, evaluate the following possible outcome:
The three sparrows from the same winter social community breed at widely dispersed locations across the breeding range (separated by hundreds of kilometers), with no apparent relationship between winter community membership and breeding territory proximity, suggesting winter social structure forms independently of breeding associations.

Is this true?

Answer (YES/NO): YES